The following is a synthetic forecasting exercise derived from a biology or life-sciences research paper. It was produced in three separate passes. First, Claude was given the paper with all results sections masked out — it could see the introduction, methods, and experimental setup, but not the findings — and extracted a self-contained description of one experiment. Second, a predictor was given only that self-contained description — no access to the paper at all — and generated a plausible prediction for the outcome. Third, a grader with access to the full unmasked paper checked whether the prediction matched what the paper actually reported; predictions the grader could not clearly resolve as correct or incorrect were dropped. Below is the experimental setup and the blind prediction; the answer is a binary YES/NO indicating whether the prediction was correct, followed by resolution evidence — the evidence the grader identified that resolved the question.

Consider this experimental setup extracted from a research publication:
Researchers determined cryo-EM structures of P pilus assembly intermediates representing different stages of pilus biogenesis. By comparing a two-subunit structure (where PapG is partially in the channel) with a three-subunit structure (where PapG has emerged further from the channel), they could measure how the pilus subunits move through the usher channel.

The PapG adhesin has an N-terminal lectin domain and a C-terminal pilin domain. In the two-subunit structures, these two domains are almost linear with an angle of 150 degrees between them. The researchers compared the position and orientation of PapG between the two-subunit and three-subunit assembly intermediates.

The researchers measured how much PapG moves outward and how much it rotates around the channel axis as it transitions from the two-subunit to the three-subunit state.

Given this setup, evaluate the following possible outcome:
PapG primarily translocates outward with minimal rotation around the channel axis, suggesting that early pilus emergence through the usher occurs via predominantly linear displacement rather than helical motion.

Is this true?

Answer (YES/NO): NO